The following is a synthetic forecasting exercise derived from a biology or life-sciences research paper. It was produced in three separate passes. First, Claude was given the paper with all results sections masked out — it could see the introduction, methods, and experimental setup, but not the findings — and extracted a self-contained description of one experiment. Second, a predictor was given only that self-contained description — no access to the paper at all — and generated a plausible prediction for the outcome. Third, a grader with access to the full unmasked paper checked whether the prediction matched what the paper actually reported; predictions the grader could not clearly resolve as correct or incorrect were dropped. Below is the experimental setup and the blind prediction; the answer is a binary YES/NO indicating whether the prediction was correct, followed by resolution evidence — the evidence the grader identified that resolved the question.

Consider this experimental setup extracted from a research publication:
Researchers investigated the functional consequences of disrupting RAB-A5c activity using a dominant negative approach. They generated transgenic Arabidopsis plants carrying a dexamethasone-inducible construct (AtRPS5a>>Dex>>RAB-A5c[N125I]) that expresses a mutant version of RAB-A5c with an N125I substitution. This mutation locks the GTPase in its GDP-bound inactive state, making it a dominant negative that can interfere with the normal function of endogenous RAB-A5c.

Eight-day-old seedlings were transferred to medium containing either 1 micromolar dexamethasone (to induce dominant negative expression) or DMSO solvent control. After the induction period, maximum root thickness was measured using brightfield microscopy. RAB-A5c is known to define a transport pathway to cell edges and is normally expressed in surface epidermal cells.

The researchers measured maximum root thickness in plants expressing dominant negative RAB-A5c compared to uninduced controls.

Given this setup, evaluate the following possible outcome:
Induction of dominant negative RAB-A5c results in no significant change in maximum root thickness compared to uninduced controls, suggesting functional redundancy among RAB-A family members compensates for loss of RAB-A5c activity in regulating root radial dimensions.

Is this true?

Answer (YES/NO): NO